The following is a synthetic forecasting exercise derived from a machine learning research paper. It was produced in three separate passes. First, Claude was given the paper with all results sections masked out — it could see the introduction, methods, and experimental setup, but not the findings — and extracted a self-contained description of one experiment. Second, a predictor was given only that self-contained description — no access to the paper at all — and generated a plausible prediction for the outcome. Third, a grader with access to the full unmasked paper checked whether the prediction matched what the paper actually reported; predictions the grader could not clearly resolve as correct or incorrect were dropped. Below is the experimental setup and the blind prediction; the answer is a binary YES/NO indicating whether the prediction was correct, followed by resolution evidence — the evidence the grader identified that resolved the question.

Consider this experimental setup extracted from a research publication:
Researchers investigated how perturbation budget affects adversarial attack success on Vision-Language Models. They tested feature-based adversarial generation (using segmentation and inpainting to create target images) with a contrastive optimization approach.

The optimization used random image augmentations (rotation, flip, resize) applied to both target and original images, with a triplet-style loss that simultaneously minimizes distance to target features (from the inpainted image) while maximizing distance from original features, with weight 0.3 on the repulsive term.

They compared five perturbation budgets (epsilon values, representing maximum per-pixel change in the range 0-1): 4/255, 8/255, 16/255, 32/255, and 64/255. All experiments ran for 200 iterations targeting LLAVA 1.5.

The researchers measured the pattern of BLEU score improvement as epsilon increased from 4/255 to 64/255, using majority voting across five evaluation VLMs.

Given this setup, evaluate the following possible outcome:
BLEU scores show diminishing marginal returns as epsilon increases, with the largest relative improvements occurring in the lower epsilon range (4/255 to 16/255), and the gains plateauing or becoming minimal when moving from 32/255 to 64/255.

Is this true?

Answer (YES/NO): YES